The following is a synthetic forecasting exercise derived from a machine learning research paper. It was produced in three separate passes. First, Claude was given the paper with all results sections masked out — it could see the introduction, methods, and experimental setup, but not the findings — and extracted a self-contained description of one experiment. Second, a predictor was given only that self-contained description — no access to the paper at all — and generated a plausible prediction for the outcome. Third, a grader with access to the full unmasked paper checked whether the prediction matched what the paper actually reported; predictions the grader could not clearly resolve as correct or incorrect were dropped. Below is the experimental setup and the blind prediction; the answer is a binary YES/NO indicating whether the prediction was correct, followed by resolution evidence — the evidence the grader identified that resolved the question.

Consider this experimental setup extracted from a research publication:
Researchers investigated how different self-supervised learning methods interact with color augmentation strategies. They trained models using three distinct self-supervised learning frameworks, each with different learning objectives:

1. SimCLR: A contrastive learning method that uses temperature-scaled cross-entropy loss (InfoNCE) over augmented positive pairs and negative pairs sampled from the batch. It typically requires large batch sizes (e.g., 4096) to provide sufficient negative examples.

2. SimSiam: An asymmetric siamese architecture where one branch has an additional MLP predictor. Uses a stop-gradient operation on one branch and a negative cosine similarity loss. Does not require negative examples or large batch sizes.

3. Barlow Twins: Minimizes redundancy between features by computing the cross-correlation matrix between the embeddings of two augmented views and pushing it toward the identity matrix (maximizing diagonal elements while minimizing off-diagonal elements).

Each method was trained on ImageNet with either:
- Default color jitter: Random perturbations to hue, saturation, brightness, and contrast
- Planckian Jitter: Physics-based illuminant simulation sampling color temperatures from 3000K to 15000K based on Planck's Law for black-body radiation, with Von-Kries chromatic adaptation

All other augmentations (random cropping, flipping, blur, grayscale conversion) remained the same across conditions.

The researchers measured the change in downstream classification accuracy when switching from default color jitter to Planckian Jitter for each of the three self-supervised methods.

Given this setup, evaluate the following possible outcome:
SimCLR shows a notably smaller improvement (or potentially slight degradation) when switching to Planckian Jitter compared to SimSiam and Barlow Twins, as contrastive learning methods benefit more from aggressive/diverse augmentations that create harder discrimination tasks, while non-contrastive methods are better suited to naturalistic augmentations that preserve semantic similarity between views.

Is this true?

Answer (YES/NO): NO